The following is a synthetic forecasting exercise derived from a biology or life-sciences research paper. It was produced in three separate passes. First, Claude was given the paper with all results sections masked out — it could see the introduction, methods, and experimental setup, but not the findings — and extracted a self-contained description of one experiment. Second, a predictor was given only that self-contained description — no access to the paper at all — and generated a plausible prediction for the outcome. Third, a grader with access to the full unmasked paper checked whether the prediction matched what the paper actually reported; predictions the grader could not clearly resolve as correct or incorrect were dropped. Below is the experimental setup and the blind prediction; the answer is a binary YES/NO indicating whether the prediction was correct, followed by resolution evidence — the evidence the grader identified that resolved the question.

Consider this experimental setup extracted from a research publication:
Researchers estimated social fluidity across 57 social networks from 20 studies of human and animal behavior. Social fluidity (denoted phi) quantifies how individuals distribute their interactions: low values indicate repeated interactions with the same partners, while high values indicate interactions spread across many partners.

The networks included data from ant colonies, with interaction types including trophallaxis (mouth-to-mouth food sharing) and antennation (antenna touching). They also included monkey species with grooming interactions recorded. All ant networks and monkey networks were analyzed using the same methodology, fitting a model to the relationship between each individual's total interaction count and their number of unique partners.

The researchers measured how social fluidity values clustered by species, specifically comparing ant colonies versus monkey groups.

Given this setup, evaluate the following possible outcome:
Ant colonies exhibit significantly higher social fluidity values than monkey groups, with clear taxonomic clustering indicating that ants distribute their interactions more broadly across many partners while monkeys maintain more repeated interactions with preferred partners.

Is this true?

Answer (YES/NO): YES